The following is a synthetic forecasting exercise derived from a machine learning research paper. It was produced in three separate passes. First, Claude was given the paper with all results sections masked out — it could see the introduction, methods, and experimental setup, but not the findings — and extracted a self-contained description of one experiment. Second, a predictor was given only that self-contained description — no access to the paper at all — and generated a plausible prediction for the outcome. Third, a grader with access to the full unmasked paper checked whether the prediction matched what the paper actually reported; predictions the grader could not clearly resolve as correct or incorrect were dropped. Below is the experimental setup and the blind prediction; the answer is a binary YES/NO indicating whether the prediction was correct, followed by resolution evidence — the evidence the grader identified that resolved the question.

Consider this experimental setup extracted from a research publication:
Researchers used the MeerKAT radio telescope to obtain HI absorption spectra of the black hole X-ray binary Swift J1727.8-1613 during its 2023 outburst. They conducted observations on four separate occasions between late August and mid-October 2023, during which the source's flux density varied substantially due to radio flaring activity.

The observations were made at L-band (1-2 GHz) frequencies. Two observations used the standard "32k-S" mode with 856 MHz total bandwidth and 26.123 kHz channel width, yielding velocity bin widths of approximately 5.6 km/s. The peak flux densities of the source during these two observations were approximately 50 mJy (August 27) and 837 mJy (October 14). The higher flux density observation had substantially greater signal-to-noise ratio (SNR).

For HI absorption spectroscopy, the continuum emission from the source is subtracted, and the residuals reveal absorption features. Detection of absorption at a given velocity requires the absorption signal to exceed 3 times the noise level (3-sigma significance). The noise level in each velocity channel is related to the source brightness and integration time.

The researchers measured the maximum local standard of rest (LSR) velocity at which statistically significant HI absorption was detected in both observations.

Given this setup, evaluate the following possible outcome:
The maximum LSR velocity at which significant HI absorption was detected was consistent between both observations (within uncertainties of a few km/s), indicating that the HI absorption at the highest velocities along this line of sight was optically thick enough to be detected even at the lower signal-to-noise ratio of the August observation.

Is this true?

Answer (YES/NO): NO